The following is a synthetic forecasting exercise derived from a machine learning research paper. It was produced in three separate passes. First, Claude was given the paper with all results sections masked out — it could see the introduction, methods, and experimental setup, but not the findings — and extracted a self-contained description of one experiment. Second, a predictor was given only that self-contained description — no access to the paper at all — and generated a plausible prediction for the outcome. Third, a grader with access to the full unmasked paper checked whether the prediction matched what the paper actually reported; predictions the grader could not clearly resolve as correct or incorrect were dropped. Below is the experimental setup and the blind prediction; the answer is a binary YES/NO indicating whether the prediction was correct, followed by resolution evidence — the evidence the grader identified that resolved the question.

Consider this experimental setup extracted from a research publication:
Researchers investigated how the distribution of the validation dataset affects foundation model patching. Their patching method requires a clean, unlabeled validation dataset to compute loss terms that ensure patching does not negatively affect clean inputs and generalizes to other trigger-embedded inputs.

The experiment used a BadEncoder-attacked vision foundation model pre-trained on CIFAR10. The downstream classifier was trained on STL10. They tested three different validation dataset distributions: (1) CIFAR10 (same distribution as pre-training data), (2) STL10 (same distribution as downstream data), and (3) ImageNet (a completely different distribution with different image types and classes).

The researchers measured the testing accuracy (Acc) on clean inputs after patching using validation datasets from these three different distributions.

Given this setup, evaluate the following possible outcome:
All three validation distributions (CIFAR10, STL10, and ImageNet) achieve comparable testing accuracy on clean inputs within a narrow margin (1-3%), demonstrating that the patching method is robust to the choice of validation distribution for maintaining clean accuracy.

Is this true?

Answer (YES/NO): YES